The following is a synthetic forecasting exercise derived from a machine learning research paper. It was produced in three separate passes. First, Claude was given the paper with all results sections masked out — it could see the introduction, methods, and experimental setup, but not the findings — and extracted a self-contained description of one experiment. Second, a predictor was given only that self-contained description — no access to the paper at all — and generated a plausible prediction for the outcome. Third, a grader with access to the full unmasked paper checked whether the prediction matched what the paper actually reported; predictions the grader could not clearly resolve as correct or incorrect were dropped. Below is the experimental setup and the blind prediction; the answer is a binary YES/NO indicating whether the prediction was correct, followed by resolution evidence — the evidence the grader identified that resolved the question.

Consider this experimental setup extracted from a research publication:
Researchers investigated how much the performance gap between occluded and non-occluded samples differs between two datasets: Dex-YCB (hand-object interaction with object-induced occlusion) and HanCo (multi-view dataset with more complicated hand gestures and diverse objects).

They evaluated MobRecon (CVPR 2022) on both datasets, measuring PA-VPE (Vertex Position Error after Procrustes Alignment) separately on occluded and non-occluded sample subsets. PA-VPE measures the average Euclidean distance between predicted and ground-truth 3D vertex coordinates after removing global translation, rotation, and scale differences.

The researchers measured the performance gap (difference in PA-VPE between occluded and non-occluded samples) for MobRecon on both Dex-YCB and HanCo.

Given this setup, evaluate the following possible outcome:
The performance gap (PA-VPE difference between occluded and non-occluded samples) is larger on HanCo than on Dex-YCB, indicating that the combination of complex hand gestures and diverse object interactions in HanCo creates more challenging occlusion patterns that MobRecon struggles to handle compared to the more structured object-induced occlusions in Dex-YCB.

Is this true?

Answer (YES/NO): YES